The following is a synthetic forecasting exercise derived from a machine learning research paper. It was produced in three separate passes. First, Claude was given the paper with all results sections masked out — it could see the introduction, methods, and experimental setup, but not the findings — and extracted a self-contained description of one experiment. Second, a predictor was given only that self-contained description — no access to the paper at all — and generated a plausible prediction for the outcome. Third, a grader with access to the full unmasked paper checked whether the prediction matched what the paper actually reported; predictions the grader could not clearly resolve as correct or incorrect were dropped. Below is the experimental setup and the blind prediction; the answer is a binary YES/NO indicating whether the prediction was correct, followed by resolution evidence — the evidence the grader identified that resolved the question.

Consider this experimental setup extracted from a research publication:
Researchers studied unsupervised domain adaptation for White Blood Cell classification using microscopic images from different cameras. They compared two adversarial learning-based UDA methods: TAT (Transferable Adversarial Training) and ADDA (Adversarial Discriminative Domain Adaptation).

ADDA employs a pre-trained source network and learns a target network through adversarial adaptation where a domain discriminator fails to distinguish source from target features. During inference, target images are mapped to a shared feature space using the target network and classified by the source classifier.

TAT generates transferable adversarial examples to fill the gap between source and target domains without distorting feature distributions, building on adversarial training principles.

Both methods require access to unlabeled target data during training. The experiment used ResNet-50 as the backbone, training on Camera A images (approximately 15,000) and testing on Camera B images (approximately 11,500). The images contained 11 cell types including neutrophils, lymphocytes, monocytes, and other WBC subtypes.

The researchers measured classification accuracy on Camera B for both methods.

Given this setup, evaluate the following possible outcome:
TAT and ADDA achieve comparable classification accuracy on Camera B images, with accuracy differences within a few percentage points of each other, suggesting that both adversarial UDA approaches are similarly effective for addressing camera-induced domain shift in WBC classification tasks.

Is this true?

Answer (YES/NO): NO